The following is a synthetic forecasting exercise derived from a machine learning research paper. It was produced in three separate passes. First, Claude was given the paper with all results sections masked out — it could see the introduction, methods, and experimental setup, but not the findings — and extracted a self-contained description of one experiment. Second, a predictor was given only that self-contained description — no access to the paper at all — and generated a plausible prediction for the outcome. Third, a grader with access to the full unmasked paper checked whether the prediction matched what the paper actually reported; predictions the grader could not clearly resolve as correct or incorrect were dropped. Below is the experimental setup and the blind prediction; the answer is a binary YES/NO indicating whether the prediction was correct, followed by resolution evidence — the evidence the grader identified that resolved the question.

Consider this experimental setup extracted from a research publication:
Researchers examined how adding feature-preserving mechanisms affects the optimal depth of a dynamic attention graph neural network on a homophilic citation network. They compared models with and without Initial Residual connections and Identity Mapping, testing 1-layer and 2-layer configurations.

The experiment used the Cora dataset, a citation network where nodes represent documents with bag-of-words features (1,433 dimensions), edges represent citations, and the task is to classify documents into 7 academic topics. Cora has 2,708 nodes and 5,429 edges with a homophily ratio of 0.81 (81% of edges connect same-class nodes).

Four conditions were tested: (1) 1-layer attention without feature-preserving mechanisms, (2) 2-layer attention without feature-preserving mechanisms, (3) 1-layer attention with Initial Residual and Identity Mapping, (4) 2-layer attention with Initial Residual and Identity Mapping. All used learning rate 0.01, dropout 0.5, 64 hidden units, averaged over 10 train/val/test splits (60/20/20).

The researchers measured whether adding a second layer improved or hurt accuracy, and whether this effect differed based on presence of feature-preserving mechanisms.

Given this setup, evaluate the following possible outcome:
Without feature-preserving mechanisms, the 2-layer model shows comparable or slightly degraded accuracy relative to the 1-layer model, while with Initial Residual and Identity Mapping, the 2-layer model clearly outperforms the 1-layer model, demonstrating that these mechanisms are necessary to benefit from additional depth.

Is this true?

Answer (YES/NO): YES